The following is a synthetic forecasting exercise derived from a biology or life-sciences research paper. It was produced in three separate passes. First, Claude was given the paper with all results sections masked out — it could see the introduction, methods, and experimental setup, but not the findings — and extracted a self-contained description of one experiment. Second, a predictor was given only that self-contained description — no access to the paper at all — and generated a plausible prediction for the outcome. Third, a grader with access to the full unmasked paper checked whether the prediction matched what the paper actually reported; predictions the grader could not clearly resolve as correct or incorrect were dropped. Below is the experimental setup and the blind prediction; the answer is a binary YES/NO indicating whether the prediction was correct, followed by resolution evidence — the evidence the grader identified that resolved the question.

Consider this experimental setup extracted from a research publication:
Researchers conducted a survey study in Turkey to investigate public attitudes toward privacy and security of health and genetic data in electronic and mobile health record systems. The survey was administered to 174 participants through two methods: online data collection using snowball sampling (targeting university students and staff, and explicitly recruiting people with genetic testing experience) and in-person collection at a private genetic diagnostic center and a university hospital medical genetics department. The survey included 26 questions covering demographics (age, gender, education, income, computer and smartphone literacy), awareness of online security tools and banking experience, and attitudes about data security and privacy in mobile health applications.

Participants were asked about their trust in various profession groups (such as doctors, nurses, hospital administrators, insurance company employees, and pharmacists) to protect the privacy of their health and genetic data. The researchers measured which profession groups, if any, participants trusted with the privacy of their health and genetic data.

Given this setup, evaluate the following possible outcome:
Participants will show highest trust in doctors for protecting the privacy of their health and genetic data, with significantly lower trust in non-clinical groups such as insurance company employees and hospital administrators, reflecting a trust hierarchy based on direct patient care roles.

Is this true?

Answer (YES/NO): YES